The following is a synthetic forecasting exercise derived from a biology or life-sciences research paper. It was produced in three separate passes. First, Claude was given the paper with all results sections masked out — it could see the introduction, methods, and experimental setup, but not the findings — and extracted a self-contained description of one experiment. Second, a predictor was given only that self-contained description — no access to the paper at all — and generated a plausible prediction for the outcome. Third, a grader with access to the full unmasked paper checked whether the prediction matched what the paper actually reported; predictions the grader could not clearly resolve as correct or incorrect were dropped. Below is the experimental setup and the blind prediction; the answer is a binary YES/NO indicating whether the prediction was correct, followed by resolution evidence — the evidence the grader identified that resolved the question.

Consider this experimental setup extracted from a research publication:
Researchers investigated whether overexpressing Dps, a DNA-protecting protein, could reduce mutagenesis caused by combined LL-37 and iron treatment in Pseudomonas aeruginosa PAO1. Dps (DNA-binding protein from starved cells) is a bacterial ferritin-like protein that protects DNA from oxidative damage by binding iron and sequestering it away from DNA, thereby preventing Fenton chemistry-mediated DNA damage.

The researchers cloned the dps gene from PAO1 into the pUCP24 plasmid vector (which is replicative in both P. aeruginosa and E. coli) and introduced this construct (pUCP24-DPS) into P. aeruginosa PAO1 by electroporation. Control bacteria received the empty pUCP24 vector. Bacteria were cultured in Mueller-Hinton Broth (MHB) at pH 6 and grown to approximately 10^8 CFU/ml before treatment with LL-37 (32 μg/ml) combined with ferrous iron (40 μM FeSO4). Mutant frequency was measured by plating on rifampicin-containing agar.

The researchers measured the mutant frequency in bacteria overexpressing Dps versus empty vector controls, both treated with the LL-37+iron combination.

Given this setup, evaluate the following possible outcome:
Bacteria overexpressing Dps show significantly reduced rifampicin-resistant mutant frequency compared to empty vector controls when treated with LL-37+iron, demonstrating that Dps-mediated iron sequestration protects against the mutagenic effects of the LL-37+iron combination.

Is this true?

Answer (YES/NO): YES